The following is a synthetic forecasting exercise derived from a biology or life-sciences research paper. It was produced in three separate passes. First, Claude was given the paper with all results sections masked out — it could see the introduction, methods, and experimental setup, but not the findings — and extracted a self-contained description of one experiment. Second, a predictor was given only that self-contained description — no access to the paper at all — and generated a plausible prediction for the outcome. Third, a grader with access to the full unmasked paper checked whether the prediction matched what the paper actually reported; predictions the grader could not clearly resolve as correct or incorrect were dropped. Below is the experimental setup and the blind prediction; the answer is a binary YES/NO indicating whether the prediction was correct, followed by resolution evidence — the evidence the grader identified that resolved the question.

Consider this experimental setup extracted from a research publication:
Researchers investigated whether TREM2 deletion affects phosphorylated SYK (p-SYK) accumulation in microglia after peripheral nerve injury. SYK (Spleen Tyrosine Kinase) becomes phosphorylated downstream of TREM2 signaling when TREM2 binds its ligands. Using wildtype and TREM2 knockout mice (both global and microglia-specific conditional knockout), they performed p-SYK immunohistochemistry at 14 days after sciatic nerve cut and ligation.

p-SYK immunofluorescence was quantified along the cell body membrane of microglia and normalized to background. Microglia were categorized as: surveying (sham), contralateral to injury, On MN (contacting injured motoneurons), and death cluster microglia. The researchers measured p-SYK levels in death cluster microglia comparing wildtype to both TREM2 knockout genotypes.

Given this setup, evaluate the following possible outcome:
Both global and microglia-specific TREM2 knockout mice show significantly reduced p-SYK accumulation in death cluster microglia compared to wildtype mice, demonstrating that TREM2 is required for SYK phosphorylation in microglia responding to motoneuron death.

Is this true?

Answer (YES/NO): YES